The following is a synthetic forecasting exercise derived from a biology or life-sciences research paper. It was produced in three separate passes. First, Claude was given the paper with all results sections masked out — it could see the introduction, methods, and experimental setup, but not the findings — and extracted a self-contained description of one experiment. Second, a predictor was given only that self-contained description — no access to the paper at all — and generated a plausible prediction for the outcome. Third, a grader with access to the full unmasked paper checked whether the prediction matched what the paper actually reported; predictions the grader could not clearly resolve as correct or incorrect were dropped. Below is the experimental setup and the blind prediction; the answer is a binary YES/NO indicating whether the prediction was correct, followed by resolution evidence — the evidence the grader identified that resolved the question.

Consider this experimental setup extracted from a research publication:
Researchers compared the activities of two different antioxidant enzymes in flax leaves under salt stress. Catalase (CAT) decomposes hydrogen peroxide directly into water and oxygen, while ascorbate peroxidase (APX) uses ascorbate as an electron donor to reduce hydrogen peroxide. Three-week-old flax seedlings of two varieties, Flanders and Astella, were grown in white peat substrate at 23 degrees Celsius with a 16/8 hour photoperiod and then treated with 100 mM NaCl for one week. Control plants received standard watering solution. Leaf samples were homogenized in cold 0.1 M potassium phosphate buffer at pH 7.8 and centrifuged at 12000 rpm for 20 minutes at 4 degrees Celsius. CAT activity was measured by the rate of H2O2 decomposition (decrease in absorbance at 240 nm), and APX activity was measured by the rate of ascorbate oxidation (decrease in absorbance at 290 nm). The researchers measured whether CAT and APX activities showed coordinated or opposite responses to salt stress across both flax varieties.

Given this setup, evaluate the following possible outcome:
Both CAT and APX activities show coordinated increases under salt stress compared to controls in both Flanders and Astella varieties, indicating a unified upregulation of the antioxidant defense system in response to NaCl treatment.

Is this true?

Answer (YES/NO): YES